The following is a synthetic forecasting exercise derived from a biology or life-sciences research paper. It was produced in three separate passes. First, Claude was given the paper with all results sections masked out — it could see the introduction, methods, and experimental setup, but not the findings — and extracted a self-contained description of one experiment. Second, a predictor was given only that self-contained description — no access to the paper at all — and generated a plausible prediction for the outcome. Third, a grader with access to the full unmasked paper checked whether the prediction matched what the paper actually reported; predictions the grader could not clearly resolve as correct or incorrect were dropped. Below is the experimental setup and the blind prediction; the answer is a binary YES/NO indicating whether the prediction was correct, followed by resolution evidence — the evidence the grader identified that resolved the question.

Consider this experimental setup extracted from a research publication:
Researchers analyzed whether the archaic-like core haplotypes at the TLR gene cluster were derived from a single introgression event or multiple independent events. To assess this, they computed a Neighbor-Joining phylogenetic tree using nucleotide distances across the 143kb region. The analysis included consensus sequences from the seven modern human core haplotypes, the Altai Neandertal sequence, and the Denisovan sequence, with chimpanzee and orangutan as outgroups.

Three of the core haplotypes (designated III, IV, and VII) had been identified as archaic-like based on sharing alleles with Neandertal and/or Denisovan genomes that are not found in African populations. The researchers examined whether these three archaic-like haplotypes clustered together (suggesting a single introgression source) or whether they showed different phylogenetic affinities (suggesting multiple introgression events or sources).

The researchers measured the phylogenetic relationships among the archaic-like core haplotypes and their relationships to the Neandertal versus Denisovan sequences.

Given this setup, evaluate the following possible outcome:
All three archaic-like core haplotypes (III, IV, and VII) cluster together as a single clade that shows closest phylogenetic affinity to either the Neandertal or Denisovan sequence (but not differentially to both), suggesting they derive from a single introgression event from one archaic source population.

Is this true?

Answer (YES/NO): NO